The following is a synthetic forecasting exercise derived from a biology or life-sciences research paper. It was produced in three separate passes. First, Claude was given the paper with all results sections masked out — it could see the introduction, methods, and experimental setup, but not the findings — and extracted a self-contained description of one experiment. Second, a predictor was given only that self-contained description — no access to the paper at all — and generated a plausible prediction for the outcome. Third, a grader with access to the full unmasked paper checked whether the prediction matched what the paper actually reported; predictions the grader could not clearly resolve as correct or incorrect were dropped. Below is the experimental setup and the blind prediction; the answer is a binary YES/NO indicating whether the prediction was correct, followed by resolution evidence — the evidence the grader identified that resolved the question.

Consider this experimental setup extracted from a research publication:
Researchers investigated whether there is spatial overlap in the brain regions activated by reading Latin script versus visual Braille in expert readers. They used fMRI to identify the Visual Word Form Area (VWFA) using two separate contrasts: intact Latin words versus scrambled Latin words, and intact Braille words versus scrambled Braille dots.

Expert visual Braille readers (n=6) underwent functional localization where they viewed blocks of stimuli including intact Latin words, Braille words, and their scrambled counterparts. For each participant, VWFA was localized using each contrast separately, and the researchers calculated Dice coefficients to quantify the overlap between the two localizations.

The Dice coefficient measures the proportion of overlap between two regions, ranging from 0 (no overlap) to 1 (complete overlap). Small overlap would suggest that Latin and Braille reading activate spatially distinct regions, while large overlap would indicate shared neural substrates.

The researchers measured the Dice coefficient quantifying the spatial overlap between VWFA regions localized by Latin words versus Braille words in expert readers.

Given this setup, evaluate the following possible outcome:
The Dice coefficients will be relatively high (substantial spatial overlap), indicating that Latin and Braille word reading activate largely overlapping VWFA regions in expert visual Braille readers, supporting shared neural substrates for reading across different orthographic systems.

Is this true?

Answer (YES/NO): NO